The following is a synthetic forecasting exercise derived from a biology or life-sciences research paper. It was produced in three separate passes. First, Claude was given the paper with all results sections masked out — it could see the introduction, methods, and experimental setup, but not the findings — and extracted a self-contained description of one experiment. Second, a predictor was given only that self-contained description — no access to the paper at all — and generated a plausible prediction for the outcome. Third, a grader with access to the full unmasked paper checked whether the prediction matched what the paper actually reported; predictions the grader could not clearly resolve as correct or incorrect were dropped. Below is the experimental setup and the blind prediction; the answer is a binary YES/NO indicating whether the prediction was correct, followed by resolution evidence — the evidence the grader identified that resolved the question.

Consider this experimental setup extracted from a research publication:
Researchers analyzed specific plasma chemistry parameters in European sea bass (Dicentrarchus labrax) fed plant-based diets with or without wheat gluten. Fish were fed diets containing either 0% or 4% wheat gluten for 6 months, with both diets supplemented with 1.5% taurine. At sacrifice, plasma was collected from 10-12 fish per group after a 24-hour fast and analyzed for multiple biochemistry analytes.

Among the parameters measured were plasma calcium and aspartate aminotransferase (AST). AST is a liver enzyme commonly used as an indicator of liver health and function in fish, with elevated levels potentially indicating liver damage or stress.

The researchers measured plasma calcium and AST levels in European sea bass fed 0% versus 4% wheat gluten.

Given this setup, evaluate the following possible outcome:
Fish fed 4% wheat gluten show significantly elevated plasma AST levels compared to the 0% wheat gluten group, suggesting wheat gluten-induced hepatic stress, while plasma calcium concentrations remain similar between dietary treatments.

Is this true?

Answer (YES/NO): NO